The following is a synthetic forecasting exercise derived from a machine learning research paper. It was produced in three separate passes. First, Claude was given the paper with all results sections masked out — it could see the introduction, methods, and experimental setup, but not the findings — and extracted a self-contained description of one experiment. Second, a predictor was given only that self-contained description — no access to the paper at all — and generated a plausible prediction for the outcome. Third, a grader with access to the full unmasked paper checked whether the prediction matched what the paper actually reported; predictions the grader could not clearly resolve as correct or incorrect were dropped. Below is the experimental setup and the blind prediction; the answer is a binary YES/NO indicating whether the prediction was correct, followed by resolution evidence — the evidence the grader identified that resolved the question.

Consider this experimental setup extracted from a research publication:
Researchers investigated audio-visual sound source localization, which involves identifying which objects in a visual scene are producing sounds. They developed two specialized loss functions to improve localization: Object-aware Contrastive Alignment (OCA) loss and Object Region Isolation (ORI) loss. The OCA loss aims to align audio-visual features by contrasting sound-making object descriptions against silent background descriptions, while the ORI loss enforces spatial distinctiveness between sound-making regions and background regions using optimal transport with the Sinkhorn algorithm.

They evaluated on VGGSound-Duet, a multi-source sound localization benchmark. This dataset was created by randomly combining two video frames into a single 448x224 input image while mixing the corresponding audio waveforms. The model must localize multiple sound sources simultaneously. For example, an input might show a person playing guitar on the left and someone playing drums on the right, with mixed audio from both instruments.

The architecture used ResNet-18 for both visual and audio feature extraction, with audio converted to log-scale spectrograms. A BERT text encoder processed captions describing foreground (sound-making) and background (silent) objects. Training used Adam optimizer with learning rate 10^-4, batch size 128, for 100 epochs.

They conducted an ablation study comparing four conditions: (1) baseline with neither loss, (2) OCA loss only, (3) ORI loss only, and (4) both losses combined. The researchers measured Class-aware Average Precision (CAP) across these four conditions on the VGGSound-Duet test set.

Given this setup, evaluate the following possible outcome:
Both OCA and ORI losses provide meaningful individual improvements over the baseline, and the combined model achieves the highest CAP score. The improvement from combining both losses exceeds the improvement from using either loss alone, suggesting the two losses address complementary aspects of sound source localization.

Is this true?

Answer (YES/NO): YES